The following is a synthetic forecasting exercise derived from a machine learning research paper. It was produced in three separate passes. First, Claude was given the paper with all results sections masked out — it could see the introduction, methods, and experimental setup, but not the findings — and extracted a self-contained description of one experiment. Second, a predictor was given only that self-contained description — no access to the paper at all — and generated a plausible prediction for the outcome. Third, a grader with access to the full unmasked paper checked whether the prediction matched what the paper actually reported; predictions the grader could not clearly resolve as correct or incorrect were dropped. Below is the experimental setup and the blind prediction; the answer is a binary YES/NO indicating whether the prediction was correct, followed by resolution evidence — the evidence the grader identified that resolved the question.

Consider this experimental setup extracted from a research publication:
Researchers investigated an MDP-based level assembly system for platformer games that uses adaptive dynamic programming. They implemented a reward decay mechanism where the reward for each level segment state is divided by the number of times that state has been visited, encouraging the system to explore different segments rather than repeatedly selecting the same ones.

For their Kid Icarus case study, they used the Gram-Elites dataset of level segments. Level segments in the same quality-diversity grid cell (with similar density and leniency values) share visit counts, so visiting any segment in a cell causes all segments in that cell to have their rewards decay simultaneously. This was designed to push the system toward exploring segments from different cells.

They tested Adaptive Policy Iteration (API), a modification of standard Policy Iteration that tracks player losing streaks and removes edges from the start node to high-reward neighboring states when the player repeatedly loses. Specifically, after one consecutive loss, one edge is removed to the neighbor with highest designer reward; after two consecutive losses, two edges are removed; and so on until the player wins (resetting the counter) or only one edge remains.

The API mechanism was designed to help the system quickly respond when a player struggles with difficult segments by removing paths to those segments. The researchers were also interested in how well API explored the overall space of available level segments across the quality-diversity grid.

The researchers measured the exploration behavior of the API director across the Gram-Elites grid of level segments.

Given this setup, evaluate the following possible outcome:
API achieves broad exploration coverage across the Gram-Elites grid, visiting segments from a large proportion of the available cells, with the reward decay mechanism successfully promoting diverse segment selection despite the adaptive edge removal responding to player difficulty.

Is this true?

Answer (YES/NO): NO